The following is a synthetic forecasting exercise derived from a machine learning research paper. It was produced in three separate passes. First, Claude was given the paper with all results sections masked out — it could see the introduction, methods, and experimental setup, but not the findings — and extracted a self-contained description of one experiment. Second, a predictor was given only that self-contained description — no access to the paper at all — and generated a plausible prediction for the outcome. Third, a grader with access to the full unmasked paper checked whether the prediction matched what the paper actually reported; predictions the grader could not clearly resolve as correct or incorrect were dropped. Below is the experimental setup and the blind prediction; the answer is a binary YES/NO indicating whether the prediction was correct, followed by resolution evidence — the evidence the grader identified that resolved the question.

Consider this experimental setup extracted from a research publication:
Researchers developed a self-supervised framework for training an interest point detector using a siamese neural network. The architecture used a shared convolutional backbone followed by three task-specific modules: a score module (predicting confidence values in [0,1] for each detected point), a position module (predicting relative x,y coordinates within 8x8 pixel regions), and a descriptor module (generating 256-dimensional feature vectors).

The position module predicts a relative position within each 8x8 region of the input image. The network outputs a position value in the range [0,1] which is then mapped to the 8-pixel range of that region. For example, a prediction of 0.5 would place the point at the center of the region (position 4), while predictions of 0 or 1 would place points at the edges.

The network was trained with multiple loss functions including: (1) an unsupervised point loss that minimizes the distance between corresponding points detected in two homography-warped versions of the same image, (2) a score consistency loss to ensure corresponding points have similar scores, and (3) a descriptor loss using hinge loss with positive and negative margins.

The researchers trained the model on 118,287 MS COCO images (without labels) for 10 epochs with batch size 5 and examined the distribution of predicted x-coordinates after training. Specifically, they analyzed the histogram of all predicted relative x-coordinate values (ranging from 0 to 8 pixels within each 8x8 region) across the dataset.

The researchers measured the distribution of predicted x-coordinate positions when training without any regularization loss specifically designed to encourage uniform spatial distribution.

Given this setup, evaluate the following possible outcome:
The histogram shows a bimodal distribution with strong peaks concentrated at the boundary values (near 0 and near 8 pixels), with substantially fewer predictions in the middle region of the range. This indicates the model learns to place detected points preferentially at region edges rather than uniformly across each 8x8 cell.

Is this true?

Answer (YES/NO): YES